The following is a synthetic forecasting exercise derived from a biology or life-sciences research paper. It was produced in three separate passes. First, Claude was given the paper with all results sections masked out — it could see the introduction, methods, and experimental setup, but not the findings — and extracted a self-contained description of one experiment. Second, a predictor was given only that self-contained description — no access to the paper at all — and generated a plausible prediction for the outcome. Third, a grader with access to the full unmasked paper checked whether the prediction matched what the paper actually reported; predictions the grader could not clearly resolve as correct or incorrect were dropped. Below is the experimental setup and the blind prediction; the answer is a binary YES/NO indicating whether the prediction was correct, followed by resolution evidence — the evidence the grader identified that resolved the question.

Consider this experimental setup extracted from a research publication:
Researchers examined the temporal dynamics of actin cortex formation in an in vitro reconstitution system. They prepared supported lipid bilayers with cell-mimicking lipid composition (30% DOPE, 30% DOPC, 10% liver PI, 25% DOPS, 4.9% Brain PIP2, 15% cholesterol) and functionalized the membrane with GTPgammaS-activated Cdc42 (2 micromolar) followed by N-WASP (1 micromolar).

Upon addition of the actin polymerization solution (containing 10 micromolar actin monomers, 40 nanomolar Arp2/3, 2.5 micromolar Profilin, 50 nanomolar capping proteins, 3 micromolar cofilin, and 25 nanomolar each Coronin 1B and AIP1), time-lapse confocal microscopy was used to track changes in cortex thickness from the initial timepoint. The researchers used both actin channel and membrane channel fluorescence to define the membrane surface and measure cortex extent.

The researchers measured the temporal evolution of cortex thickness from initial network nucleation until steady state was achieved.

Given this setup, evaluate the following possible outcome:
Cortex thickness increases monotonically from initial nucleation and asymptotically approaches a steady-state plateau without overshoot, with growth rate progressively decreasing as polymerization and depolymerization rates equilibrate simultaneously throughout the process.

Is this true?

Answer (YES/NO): NO